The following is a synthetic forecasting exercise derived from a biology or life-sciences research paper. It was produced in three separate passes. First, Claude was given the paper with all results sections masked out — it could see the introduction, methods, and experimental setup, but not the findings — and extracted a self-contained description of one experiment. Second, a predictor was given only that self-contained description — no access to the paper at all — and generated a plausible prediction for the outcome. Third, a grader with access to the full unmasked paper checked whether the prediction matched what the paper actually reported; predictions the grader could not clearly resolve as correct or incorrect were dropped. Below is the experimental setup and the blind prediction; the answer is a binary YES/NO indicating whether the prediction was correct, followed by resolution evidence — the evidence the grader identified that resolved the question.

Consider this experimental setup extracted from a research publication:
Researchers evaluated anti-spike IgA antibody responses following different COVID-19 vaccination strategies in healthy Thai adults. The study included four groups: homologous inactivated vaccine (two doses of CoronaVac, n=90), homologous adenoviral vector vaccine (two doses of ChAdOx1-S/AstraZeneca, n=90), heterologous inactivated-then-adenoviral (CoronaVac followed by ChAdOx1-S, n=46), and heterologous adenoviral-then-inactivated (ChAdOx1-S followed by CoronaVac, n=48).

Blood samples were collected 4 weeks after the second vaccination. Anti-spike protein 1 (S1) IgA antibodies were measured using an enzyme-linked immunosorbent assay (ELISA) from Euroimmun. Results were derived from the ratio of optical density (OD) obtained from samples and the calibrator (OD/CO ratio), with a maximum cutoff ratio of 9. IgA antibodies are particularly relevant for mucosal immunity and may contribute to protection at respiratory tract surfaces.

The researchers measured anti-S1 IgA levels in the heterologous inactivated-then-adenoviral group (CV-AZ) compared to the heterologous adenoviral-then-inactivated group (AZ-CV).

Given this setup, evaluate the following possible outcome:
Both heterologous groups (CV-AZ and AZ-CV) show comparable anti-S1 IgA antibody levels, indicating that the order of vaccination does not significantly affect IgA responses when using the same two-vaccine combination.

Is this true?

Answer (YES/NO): NO